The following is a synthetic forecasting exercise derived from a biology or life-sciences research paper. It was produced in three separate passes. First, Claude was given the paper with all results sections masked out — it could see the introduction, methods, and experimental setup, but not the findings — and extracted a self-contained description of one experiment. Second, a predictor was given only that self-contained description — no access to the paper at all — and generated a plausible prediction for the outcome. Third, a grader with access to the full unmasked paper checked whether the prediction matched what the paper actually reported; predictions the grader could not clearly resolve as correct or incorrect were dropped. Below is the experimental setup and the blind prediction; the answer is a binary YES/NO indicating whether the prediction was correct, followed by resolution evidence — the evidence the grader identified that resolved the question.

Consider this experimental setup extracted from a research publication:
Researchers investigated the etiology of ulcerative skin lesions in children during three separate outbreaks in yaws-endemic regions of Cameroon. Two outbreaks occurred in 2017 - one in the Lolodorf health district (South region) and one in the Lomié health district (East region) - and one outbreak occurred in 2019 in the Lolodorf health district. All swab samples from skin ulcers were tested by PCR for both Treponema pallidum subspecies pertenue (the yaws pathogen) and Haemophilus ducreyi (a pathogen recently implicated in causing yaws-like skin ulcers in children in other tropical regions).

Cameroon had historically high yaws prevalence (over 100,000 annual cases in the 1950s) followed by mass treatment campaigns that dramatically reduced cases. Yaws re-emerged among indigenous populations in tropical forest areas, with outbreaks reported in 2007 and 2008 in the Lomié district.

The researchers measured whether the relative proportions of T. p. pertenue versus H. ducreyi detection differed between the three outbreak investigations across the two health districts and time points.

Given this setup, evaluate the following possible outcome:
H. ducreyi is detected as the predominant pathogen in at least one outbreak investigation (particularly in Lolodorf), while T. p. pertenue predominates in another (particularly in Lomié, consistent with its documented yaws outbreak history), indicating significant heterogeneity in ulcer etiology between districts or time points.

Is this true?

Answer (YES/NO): NO